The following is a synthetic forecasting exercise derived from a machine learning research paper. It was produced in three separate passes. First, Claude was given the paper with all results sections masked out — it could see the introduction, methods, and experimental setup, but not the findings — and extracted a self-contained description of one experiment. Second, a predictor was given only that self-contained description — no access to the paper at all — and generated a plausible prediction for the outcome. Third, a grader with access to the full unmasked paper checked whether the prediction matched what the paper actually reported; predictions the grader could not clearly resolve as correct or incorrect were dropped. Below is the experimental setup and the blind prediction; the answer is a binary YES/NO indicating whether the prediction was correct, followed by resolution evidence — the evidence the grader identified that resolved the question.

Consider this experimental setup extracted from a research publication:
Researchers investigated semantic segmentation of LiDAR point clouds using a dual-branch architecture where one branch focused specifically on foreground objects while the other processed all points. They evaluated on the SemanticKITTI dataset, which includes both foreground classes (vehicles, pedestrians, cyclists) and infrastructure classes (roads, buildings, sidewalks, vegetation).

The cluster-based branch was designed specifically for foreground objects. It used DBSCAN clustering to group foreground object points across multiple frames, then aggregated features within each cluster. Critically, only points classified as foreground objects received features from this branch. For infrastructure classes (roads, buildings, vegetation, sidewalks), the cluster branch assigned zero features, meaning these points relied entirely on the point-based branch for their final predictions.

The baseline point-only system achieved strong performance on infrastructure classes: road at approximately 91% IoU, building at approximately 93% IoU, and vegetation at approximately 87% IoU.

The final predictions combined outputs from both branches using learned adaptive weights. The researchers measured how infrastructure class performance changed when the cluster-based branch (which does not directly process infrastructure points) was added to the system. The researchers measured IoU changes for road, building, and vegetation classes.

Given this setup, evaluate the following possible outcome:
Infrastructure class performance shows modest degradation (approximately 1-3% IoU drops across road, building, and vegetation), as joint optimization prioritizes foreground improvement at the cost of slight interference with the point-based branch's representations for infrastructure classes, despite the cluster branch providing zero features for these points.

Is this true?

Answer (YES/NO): NO